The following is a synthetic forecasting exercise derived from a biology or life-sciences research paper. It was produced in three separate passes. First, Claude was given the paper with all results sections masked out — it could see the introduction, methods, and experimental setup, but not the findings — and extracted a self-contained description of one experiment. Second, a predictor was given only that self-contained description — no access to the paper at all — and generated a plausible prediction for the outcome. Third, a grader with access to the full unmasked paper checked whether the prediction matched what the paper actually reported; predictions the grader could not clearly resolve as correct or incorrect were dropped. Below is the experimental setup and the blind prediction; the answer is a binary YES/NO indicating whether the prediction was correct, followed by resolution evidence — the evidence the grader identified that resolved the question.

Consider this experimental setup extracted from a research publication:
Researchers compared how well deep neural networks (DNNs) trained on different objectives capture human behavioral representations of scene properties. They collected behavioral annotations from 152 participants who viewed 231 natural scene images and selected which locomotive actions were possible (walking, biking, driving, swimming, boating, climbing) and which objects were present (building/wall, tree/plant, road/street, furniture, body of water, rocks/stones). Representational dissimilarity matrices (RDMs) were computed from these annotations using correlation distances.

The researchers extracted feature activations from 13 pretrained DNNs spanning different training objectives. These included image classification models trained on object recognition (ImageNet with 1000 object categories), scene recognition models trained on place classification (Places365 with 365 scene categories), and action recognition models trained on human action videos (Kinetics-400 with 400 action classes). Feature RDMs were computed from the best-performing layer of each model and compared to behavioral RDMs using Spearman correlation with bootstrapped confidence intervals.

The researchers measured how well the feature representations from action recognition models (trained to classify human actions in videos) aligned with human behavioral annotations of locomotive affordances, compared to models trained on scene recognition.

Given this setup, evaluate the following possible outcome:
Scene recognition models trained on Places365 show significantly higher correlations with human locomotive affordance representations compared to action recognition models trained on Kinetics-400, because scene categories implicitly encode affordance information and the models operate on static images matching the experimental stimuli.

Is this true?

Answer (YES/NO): NO